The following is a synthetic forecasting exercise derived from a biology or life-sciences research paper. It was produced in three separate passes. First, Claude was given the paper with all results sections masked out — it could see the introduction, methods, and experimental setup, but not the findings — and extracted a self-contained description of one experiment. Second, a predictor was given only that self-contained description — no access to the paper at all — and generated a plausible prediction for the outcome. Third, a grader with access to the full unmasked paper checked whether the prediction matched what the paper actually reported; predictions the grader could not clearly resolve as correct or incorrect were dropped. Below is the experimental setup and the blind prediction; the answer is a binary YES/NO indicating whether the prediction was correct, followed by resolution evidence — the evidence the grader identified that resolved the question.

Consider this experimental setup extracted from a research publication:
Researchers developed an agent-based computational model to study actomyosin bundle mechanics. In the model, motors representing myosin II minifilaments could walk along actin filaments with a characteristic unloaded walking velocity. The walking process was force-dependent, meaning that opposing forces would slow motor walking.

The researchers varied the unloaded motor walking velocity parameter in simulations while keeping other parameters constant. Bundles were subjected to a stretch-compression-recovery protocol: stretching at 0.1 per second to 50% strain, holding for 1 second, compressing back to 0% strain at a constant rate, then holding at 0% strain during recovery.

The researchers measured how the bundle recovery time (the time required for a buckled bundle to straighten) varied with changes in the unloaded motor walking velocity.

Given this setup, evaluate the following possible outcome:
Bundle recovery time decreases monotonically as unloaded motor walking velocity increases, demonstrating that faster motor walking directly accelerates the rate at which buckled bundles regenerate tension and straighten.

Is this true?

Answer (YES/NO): YES